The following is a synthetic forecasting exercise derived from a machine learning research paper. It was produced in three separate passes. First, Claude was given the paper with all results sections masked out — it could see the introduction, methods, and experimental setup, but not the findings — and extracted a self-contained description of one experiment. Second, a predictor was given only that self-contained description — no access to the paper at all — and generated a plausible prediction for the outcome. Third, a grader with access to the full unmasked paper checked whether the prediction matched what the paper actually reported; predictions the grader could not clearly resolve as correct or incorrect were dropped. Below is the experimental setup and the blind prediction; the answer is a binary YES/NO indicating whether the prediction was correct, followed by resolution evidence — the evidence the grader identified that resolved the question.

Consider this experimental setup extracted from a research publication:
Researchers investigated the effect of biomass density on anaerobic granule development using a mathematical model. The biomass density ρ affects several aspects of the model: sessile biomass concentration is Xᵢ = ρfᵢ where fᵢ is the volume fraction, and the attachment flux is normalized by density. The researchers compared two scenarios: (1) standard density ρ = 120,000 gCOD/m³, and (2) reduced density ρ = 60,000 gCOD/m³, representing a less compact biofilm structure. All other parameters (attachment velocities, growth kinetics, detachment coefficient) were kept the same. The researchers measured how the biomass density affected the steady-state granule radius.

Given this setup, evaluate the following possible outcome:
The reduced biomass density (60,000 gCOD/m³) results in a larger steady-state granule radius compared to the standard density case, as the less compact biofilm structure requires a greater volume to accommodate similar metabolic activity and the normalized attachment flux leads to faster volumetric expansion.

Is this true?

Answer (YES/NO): YES